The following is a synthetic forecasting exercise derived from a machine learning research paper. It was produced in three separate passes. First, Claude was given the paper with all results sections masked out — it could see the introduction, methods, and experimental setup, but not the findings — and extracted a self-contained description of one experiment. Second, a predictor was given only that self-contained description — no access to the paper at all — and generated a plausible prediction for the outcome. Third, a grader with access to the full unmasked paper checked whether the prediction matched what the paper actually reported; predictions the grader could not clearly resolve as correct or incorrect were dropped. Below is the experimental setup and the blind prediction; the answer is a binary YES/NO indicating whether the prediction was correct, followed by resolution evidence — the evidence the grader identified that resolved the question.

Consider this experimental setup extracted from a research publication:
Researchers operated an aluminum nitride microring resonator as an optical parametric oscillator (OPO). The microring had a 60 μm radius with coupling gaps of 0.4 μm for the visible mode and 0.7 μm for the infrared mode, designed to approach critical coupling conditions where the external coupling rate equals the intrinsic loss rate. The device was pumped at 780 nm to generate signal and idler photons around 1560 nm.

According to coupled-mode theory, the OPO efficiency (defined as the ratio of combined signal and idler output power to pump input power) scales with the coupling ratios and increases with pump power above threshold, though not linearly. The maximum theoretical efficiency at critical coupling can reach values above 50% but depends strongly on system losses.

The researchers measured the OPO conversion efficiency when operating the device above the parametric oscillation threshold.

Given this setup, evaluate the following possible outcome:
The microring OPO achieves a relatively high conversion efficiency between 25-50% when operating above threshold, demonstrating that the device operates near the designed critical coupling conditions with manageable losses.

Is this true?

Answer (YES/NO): NO